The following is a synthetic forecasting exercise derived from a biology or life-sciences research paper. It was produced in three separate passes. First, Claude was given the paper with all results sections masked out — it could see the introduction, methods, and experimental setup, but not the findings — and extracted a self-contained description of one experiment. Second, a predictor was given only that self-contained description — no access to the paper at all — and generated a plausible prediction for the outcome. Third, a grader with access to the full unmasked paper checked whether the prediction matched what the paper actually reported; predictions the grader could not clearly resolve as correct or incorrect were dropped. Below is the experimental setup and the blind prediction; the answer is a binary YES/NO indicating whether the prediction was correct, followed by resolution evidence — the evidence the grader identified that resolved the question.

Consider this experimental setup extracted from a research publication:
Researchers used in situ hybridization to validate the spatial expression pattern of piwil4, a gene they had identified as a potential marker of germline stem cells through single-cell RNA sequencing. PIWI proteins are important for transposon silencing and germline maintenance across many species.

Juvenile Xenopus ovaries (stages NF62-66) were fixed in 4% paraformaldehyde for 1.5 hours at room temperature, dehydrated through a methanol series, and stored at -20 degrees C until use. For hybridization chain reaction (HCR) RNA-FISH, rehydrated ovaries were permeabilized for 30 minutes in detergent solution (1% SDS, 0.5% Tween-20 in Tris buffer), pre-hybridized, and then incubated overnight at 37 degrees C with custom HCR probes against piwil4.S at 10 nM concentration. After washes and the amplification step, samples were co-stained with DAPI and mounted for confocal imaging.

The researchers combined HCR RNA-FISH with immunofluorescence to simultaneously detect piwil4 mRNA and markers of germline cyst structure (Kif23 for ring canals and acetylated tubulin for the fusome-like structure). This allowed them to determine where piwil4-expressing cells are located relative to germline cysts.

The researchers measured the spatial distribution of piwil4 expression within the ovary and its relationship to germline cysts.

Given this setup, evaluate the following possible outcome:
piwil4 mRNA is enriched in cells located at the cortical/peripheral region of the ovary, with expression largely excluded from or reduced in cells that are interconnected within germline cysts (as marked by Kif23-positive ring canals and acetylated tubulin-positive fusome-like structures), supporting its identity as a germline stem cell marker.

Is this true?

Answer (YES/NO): YES